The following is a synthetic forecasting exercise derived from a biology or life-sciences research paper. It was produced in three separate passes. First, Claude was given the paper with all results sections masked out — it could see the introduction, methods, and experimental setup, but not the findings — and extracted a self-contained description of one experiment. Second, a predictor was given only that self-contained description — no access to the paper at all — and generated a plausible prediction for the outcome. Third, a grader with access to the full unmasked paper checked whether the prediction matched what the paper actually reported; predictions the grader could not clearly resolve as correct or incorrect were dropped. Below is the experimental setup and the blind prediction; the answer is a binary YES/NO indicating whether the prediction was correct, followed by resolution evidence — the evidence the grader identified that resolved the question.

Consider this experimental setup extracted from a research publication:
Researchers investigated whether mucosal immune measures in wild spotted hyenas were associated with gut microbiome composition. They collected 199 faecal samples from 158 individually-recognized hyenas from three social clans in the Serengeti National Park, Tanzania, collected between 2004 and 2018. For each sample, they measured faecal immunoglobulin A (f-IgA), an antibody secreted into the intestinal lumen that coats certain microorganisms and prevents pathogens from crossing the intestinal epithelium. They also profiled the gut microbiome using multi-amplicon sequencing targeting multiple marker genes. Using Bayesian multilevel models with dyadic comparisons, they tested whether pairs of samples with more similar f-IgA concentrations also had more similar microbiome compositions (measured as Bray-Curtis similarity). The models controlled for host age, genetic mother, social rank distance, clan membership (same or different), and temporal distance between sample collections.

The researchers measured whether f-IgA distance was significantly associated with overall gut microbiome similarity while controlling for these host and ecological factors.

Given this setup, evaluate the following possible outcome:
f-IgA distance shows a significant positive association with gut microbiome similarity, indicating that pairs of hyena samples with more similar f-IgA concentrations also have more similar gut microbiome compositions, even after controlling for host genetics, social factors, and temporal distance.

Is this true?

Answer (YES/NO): NO